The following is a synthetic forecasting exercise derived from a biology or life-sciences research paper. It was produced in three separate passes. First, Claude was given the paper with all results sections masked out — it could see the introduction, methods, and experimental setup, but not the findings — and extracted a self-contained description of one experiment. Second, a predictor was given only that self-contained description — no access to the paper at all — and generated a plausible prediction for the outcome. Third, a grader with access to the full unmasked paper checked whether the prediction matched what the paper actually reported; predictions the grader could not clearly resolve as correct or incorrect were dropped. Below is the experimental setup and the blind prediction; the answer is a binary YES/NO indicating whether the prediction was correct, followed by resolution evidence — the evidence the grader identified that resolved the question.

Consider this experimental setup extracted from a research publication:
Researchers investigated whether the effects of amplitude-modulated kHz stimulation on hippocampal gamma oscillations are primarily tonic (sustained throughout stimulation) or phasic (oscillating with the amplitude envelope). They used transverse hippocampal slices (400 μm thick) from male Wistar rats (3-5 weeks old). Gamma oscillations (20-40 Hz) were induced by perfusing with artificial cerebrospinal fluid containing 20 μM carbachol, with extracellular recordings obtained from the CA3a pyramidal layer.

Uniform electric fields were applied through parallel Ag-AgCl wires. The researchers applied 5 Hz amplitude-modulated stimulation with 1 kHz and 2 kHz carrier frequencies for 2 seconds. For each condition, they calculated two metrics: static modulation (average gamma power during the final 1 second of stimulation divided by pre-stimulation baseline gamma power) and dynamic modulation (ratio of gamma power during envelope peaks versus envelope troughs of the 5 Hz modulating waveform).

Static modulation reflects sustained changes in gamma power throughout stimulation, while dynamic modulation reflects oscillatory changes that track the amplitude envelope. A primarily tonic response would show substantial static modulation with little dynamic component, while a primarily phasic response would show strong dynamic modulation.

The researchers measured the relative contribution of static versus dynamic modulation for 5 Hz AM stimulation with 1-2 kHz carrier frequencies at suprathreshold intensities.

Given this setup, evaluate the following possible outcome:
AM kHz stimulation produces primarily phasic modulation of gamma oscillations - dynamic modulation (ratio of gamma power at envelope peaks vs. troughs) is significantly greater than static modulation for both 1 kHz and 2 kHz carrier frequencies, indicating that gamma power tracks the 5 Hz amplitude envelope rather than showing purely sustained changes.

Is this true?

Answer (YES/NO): YES